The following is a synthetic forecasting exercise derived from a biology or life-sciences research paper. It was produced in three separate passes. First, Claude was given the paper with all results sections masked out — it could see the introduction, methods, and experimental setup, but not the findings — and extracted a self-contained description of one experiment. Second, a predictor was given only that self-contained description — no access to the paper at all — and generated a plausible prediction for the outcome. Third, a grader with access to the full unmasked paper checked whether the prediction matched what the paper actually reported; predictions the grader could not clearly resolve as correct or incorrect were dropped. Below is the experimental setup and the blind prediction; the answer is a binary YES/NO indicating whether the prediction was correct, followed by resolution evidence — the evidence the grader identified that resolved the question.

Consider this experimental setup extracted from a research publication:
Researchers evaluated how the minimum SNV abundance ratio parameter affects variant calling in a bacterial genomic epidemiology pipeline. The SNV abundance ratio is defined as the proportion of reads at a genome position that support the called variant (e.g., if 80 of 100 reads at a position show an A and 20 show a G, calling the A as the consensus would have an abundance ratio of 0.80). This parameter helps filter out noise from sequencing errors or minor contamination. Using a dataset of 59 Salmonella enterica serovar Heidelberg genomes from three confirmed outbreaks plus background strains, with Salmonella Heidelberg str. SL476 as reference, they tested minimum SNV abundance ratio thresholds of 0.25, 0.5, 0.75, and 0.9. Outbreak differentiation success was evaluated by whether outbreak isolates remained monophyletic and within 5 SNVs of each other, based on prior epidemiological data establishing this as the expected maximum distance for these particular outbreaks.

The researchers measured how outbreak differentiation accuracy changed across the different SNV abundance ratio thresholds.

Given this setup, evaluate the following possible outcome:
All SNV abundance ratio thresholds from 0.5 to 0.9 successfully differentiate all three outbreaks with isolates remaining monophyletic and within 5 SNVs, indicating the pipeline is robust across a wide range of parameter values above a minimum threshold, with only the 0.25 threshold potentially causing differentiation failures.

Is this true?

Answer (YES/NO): NO